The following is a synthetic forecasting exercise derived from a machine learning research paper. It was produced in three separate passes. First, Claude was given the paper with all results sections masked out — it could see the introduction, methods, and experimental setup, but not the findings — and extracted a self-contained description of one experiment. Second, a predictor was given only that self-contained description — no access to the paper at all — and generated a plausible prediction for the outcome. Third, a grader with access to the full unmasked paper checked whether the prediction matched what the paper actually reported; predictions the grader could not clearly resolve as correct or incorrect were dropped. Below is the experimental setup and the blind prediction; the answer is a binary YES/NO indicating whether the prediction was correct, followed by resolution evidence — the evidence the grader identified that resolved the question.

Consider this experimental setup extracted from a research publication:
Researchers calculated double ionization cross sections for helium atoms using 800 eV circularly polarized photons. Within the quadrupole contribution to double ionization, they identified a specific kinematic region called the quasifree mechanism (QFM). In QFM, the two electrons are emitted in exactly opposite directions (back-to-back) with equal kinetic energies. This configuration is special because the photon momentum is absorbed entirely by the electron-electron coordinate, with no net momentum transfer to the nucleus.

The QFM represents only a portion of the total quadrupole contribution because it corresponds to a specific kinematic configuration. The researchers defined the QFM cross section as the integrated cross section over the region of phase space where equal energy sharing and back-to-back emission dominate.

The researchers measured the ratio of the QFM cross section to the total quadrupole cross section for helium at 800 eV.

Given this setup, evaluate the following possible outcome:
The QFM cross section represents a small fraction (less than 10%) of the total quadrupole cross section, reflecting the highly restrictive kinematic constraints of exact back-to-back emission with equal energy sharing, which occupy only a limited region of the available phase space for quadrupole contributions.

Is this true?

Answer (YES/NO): NO